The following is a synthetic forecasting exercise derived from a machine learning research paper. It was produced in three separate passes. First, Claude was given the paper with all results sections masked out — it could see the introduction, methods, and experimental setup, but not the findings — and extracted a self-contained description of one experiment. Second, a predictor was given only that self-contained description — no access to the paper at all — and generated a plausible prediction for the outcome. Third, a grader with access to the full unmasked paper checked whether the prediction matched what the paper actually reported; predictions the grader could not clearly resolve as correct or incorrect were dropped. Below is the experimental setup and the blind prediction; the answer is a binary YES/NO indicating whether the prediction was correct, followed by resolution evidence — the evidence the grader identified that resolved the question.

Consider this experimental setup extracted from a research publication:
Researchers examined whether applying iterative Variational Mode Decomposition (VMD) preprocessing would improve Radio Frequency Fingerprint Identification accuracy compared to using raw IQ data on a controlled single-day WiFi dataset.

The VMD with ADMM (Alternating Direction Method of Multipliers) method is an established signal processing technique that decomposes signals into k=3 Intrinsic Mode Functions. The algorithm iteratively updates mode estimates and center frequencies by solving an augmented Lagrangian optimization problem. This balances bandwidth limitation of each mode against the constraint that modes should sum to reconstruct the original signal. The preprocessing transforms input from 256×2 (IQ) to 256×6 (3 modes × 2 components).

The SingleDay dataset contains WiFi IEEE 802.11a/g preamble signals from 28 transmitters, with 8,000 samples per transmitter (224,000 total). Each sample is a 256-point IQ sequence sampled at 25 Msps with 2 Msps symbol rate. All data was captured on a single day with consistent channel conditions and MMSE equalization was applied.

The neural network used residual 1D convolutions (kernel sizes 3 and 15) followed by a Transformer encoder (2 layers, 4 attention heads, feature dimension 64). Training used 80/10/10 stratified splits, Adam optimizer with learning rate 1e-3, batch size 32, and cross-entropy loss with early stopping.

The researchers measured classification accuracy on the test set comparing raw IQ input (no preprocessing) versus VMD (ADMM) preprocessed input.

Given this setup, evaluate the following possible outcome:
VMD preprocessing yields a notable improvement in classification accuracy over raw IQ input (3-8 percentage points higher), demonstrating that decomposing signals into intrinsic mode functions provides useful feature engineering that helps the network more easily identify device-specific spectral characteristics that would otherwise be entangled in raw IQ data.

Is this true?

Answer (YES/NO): NO